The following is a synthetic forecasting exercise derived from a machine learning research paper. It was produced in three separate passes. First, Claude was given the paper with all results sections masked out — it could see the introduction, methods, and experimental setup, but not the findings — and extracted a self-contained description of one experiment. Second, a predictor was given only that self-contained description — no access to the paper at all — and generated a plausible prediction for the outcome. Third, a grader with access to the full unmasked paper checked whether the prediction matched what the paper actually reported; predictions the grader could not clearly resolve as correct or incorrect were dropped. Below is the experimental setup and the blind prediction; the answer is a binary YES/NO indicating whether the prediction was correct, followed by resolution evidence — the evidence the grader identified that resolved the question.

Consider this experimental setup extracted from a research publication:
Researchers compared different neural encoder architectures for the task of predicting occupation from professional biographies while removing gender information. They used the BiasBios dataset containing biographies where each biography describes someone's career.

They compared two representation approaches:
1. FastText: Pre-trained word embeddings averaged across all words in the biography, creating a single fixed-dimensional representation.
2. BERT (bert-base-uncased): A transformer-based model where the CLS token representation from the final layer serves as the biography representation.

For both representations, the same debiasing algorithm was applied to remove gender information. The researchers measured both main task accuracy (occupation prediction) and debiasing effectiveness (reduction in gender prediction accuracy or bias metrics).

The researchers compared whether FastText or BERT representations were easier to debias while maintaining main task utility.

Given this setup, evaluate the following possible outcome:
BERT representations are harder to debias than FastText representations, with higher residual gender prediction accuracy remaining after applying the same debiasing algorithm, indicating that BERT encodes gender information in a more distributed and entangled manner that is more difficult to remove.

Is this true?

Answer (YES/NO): NO